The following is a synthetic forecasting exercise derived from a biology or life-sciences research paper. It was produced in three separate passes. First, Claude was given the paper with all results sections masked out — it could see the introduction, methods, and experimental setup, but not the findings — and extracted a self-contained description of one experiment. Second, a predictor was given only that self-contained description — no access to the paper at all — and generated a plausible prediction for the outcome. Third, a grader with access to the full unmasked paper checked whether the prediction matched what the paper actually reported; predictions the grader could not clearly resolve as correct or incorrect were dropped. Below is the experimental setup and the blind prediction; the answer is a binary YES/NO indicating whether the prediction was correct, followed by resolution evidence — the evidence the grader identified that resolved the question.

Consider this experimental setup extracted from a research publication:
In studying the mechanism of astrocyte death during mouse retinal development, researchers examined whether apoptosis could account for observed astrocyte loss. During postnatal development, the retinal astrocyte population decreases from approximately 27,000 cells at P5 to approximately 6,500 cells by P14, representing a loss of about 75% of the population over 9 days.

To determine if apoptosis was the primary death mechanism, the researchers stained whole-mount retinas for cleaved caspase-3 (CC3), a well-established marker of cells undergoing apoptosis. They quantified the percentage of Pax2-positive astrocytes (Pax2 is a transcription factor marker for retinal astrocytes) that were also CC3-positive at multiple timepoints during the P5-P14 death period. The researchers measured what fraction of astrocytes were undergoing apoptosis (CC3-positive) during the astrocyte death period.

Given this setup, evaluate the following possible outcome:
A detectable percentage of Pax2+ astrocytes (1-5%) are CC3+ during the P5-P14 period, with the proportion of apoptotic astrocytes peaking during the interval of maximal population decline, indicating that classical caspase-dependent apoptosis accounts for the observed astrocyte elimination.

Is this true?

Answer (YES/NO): NO